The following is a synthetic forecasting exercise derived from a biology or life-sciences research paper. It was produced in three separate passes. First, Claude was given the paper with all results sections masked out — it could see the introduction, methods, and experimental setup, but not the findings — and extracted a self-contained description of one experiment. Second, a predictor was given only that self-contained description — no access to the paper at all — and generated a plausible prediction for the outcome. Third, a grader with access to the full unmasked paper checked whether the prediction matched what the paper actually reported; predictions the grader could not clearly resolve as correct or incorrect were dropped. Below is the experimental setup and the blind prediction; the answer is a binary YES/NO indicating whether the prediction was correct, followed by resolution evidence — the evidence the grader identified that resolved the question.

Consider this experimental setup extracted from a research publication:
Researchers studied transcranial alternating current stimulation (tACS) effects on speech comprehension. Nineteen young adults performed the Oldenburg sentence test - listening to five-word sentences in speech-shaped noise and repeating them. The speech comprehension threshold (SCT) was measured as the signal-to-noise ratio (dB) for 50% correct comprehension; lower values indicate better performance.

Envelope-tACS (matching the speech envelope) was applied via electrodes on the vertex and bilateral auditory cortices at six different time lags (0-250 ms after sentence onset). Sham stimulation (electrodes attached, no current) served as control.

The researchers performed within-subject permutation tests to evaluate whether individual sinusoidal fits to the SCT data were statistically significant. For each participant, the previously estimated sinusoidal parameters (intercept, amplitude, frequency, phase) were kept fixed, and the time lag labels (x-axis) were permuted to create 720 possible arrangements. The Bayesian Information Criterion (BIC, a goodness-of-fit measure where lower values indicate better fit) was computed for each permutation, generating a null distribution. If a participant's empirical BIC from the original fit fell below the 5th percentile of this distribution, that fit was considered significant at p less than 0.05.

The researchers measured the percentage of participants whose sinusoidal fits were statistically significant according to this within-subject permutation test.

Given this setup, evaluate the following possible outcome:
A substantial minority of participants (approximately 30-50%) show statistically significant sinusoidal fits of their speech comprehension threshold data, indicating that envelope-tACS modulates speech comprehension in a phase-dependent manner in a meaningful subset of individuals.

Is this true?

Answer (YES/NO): NO